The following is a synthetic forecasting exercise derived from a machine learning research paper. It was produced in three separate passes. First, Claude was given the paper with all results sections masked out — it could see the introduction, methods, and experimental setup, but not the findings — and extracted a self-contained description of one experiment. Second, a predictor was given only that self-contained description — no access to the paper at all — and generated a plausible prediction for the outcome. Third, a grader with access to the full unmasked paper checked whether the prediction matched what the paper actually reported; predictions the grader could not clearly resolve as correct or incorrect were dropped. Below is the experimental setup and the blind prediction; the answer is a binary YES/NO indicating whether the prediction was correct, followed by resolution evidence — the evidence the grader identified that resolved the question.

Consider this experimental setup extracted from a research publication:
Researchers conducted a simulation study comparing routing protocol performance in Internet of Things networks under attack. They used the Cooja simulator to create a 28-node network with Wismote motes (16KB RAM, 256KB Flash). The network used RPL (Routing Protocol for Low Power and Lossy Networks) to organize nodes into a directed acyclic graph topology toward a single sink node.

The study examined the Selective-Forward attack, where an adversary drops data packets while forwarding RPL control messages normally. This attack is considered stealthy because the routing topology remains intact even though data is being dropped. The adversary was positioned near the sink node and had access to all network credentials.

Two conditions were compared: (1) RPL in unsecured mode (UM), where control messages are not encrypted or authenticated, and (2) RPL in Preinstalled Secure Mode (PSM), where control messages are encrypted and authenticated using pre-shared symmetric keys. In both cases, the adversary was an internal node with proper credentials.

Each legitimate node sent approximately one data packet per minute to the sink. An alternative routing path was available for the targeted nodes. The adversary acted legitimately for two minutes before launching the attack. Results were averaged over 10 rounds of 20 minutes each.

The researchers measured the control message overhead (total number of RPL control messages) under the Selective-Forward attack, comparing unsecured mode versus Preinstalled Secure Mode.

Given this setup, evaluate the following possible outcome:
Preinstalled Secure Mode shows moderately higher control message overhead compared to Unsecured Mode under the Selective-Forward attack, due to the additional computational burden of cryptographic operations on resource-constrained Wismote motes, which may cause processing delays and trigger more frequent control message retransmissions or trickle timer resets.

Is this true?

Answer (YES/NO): NO